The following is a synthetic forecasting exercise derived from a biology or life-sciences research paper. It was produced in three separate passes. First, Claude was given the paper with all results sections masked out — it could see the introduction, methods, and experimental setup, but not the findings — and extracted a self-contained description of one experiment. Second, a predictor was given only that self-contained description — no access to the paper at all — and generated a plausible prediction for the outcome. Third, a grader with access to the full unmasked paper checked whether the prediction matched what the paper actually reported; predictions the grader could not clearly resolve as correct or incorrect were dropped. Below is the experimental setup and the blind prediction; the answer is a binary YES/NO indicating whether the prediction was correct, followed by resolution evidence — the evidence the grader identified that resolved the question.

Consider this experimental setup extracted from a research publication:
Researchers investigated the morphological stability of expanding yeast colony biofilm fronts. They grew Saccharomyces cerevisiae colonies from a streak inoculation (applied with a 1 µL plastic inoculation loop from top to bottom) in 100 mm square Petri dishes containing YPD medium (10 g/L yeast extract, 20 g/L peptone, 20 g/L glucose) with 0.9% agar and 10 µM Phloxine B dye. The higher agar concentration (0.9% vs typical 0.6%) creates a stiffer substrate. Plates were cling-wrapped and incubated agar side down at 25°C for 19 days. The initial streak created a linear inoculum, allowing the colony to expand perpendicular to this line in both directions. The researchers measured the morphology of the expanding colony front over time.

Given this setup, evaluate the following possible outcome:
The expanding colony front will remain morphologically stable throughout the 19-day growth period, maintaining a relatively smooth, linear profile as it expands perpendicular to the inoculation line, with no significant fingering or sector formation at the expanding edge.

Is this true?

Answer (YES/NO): NO